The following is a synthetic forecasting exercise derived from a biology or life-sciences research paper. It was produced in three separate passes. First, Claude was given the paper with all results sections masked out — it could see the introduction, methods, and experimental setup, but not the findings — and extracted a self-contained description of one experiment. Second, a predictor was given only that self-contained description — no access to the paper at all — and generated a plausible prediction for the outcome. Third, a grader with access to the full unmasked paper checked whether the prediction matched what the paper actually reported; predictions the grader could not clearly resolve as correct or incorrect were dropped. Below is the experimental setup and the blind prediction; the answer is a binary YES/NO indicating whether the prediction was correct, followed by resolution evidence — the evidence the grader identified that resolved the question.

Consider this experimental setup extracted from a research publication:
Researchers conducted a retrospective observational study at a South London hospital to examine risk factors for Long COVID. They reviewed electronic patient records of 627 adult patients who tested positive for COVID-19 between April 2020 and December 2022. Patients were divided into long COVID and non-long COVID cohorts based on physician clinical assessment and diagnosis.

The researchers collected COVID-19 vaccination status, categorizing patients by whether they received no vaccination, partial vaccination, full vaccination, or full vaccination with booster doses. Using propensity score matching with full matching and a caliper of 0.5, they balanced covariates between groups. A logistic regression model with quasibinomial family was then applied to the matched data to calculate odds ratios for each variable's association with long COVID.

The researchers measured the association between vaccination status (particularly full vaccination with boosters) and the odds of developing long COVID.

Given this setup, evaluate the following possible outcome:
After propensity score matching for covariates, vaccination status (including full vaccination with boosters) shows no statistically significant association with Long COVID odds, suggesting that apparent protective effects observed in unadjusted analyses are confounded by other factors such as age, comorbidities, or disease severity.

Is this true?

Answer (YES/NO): NO